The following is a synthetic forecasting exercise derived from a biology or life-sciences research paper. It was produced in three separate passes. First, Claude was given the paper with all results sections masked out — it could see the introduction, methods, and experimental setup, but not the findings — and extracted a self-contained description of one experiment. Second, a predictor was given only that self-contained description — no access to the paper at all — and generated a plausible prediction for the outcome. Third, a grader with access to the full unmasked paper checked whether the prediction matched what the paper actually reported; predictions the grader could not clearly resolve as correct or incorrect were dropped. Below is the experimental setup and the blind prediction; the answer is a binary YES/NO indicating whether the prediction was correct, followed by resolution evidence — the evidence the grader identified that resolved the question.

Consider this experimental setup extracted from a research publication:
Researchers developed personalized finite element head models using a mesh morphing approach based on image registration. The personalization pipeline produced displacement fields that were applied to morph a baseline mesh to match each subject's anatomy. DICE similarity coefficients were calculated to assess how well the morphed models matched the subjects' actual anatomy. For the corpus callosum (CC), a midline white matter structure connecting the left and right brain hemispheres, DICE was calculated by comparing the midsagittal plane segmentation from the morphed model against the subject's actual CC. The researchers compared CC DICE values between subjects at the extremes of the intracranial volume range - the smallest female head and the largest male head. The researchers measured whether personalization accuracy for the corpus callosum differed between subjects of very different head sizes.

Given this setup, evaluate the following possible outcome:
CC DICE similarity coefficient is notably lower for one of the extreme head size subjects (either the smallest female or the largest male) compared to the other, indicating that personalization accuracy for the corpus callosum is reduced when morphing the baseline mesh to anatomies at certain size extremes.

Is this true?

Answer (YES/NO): YES